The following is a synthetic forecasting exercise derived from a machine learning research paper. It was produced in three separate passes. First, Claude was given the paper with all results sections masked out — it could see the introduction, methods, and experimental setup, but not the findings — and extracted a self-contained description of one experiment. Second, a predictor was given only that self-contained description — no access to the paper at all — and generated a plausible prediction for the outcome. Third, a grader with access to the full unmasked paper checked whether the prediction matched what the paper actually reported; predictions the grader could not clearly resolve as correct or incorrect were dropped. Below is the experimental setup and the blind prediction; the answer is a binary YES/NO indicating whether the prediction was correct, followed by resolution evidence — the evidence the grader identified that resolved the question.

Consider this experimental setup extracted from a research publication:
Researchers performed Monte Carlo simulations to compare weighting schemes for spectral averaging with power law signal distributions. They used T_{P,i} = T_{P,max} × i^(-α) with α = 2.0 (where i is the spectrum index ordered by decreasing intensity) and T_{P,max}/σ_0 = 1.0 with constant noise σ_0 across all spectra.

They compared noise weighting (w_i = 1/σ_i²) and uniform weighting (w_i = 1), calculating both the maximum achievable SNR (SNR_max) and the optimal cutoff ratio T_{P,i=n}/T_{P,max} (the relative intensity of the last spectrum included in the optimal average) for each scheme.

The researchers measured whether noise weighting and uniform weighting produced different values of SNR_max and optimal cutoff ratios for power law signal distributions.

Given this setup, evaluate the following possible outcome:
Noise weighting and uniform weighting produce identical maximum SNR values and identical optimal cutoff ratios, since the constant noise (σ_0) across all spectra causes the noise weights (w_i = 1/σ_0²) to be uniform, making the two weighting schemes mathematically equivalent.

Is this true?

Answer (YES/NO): YES